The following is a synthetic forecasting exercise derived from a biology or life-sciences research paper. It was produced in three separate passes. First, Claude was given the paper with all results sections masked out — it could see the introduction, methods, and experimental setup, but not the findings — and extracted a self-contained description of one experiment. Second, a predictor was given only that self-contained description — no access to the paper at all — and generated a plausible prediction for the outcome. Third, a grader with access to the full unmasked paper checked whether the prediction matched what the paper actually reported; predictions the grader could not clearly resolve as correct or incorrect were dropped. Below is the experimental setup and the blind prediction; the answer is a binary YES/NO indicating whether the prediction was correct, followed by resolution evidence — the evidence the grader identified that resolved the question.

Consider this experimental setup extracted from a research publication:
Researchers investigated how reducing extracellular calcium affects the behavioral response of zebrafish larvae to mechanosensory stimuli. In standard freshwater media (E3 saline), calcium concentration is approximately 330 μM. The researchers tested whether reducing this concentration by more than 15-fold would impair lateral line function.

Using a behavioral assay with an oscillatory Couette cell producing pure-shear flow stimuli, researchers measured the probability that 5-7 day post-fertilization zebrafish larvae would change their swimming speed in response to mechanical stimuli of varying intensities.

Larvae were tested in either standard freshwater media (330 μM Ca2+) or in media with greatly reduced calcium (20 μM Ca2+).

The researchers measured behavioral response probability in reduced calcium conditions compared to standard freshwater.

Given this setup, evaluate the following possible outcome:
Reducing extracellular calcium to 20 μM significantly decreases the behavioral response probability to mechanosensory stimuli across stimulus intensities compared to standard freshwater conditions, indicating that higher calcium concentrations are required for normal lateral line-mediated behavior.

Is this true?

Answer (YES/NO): NO